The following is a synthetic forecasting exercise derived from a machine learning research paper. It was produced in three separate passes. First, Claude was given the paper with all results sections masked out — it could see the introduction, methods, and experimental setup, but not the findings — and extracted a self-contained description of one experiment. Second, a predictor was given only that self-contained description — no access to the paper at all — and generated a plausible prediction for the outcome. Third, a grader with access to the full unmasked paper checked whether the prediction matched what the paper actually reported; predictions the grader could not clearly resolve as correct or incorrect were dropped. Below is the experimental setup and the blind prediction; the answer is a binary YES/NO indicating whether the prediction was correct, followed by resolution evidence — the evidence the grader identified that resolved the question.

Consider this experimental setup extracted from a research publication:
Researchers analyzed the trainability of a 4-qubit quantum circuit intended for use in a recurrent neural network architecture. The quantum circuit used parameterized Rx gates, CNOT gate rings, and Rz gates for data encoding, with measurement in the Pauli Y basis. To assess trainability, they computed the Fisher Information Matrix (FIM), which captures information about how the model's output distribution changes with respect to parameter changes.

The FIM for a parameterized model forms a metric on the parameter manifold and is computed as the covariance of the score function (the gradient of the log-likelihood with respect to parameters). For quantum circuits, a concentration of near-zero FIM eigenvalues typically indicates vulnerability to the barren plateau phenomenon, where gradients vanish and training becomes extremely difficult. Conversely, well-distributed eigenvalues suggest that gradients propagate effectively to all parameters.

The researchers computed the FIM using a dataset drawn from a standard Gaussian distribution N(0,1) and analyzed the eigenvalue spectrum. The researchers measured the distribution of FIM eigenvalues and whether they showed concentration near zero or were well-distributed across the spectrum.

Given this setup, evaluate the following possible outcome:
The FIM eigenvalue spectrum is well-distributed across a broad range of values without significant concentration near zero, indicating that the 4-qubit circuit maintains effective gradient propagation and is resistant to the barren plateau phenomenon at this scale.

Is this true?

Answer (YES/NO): YES